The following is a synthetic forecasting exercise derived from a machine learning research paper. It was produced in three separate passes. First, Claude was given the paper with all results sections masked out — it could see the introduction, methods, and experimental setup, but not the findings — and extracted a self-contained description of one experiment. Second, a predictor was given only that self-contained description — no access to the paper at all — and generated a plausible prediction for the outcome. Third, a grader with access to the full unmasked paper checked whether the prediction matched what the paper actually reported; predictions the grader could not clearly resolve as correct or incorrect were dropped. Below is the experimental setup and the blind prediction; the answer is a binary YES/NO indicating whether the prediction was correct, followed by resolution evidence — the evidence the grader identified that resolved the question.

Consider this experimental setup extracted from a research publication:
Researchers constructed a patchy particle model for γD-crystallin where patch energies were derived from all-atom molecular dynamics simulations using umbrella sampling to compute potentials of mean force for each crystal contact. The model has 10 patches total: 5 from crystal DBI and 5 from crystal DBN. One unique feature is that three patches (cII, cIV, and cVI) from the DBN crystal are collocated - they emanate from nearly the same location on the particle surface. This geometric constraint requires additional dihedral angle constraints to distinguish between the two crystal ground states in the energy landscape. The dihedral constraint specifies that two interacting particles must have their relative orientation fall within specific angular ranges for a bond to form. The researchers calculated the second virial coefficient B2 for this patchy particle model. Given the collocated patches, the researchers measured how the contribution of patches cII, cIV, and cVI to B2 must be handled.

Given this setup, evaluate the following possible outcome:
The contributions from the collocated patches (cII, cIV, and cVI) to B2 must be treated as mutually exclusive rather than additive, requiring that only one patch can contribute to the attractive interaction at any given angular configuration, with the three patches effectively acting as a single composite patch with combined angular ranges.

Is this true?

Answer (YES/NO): NO